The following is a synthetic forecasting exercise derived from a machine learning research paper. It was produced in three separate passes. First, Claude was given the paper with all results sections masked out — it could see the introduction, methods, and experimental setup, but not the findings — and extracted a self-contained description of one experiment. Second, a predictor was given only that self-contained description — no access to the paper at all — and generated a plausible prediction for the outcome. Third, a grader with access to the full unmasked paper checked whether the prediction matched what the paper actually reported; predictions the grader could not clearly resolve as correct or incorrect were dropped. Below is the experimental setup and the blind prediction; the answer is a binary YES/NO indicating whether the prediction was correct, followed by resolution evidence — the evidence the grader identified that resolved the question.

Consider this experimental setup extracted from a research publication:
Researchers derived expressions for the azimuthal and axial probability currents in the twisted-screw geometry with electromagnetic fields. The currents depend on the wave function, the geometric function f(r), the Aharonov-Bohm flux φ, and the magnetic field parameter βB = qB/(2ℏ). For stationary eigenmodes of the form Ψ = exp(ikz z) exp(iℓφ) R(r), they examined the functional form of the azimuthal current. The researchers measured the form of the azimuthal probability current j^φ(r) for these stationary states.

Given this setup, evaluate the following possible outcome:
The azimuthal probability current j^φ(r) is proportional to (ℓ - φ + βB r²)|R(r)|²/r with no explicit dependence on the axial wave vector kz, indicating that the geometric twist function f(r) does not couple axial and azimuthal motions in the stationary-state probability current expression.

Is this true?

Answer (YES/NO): NO